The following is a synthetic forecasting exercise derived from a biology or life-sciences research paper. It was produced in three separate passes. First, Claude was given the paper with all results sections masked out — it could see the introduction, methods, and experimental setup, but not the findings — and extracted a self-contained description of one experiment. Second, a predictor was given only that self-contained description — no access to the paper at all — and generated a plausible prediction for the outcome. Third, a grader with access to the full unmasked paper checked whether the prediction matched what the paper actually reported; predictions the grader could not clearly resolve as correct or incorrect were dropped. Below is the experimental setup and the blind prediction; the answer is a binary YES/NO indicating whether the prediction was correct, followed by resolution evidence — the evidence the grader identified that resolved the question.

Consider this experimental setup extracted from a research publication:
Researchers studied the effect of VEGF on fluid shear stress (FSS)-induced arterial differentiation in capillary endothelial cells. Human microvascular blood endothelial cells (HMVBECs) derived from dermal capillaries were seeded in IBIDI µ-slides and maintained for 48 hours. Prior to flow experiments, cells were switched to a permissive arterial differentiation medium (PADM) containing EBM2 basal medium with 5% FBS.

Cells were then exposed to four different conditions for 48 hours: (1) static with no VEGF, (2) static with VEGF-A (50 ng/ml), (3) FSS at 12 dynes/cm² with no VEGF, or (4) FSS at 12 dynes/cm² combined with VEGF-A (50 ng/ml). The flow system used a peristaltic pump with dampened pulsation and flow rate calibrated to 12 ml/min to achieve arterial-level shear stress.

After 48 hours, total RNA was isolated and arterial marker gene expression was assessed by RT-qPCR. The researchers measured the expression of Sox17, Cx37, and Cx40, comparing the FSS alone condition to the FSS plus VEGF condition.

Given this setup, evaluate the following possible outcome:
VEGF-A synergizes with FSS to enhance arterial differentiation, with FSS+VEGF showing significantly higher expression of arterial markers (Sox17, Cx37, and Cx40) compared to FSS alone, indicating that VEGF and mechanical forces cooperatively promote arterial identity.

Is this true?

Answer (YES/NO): NO